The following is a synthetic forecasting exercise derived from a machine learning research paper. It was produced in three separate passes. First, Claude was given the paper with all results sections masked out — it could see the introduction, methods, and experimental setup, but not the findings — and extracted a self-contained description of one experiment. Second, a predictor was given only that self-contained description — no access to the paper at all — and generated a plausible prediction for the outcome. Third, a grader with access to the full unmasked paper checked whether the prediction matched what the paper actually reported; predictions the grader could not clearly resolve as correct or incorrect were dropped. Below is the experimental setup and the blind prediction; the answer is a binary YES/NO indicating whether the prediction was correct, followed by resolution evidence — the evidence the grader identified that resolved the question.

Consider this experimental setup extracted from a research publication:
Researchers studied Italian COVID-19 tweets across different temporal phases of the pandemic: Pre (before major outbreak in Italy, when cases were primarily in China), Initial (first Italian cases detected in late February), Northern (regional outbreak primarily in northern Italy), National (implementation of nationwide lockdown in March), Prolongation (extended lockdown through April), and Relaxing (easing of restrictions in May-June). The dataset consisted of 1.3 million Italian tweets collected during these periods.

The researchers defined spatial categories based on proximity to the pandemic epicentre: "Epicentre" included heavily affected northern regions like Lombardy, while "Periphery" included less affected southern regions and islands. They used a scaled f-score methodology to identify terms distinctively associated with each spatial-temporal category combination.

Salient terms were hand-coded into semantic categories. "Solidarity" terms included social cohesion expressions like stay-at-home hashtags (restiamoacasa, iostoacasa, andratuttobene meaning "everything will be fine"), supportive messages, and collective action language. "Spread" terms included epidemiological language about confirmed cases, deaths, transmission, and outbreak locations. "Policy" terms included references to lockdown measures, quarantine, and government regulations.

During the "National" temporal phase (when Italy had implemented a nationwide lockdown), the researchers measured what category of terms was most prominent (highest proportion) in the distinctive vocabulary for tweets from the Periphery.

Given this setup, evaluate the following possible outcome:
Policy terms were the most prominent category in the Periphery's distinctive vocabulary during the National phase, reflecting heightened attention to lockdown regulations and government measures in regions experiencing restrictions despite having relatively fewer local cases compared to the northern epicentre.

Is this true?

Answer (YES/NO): NO